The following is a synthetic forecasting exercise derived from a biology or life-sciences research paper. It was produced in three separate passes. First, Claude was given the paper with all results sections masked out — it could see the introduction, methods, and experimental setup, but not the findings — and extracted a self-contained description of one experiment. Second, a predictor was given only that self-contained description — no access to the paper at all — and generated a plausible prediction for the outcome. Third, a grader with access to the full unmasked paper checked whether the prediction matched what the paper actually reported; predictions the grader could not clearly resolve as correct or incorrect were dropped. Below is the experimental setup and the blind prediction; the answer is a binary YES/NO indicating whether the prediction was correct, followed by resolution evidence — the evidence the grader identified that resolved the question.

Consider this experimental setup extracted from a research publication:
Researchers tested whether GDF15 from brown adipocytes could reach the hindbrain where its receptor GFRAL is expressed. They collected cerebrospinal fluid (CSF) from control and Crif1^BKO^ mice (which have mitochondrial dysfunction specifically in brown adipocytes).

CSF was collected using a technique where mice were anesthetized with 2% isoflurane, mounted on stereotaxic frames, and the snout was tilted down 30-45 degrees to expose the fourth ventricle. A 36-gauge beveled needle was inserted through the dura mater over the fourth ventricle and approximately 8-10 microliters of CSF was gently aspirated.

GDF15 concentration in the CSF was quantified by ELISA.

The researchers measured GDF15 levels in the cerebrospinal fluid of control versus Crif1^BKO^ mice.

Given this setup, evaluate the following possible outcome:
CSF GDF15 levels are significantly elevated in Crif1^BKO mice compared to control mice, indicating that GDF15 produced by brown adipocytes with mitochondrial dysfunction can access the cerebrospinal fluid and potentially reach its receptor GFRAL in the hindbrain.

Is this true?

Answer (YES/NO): YES